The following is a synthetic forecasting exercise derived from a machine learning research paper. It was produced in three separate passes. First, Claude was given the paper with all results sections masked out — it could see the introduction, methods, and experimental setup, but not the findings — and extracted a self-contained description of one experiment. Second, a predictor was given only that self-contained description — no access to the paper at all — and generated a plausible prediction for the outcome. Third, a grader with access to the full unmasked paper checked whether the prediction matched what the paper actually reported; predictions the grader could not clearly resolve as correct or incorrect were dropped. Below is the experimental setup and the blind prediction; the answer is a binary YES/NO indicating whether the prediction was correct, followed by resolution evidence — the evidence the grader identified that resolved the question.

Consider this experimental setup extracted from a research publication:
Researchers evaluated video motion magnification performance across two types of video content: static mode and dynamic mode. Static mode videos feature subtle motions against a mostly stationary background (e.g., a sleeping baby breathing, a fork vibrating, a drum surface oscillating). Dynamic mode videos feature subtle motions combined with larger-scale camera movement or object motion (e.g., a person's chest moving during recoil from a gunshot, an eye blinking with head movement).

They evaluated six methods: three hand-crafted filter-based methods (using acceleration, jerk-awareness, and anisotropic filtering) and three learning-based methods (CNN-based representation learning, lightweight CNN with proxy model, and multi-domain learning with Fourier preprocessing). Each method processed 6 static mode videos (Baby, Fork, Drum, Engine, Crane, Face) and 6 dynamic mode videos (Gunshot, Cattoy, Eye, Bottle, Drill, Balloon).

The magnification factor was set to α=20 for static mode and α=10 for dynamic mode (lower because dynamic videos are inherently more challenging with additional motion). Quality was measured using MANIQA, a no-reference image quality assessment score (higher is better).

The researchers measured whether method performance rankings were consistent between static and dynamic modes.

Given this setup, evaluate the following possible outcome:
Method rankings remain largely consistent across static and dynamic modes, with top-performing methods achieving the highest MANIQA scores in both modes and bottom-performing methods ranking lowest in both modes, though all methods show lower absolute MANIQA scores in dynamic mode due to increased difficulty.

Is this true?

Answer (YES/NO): NO